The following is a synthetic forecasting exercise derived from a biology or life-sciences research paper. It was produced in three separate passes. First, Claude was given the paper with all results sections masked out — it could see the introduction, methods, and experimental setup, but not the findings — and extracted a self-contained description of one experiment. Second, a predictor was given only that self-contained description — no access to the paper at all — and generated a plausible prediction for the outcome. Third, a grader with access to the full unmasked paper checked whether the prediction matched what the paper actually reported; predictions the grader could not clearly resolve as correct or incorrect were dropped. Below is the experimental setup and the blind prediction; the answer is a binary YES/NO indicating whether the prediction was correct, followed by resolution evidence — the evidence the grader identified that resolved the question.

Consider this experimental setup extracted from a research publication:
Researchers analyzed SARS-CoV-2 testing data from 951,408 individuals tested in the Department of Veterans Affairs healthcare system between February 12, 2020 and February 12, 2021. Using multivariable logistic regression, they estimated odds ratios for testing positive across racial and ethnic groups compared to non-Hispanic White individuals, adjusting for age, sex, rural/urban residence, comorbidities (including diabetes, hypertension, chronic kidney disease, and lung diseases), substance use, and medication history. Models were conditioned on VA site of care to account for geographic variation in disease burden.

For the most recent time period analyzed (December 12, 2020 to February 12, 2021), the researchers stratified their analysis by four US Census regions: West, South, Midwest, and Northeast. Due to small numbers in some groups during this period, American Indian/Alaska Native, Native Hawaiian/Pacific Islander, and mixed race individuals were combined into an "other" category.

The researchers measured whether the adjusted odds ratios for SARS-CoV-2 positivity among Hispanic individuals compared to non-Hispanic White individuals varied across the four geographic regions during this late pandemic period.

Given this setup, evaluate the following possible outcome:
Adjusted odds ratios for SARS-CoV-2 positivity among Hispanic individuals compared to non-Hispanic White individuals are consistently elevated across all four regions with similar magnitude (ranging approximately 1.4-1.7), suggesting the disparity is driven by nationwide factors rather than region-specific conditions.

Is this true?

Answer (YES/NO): NO